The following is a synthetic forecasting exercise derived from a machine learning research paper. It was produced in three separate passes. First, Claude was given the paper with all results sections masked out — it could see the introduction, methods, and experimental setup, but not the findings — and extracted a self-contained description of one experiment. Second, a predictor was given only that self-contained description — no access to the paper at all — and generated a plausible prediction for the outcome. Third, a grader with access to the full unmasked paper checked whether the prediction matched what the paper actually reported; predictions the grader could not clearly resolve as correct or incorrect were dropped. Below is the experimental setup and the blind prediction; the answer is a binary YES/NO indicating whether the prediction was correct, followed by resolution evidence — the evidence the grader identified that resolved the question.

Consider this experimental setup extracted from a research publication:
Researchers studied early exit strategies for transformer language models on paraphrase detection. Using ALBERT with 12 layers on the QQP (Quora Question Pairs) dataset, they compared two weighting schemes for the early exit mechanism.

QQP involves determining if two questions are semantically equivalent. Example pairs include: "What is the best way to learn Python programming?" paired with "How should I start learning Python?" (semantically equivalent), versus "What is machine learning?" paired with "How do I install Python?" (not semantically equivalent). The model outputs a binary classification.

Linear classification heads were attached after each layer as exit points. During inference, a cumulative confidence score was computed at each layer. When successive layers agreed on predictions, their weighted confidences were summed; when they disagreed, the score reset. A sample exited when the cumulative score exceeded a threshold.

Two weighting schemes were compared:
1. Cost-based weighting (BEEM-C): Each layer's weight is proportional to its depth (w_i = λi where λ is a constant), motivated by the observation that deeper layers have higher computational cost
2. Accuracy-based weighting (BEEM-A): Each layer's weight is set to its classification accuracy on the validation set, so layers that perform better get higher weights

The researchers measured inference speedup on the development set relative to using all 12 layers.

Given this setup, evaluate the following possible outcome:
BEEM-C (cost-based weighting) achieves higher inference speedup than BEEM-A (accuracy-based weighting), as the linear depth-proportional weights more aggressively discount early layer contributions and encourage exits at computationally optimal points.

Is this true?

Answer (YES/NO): NO